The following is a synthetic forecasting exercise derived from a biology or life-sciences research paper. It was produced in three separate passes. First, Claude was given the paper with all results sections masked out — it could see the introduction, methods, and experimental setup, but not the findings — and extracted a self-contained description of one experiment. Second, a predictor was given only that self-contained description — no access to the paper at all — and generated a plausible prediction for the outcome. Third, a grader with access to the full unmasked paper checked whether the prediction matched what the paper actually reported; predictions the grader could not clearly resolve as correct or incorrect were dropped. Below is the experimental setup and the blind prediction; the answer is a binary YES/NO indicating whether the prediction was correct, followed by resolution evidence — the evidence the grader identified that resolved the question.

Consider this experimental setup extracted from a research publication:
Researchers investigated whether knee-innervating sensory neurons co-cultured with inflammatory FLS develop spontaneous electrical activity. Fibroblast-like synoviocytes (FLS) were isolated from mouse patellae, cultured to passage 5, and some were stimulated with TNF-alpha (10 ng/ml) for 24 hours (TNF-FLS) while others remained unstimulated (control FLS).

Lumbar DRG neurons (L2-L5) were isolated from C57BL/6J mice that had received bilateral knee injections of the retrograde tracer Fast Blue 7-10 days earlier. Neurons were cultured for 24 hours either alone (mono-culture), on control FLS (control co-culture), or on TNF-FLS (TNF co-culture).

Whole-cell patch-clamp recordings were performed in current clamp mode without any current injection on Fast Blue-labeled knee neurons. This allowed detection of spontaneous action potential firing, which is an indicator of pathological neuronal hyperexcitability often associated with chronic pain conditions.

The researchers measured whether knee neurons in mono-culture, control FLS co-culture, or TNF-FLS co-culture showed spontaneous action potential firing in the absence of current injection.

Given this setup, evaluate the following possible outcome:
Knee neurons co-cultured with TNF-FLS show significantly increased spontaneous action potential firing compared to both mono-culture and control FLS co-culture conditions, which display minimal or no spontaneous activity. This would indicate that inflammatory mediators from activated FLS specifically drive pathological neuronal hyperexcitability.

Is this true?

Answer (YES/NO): YES